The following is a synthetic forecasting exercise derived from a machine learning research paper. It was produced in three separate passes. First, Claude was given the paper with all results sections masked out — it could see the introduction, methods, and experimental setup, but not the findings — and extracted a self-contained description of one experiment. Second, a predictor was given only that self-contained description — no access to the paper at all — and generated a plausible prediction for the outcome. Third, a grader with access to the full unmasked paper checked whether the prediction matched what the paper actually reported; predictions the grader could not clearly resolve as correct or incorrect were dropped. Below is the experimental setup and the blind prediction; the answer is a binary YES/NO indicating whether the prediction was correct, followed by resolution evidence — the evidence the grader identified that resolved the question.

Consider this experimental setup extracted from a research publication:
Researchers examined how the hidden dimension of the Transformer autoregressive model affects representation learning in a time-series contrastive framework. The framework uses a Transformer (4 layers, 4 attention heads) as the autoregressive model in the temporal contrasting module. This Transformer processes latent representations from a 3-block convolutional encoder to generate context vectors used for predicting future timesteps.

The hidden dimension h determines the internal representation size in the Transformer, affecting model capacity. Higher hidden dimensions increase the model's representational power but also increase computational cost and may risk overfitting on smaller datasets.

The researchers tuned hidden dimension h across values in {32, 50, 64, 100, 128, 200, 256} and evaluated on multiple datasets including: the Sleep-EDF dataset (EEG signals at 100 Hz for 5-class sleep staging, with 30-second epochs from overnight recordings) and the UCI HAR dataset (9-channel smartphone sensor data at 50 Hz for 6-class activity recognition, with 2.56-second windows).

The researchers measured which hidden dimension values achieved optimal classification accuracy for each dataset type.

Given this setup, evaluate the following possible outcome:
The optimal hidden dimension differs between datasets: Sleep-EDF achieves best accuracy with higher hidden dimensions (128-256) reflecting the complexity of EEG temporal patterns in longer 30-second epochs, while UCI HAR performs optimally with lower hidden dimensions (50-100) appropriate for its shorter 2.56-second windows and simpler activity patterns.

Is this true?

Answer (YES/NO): NO